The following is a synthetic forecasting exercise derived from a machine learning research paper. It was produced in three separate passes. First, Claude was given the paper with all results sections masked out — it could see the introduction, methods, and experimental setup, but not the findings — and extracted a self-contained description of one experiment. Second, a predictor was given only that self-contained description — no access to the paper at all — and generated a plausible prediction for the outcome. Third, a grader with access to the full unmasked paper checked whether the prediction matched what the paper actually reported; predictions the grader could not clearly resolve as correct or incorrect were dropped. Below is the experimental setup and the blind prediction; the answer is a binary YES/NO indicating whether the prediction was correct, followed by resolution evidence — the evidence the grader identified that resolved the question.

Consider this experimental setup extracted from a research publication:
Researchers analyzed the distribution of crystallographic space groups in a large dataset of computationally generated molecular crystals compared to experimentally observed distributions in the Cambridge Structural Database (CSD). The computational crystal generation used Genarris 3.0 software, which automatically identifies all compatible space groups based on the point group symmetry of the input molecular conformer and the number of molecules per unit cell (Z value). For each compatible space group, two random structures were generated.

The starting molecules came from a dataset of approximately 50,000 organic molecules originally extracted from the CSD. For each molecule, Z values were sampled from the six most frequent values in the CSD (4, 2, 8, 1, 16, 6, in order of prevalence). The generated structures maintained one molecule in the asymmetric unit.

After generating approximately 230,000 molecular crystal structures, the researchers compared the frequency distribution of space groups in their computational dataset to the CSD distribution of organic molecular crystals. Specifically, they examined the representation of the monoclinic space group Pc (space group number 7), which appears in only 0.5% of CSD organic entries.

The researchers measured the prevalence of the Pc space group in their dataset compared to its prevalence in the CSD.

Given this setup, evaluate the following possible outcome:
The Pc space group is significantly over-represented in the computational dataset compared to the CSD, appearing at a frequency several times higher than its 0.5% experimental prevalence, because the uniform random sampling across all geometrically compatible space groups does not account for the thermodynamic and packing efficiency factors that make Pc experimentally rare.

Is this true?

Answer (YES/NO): YES